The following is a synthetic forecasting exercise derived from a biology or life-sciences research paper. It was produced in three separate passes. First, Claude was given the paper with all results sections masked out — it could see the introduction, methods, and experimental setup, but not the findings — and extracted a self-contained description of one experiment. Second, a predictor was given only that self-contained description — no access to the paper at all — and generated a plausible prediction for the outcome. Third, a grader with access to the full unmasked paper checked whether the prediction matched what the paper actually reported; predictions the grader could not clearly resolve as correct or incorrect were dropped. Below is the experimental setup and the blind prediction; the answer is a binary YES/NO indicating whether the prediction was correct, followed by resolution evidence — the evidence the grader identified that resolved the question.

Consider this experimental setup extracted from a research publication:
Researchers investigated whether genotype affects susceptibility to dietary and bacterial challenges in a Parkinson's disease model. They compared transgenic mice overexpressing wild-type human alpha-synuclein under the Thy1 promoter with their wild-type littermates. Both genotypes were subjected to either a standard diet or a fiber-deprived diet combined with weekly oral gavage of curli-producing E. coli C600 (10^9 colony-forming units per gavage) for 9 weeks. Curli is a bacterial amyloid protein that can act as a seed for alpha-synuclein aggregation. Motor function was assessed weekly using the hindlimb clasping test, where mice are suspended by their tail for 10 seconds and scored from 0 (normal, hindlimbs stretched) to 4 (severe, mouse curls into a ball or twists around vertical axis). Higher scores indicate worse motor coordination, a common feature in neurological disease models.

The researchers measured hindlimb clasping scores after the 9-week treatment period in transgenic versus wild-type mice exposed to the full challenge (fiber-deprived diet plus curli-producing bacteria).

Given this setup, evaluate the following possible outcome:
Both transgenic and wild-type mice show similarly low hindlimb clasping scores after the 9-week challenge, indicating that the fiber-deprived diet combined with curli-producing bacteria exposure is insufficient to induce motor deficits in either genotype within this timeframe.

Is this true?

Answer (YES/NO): NO